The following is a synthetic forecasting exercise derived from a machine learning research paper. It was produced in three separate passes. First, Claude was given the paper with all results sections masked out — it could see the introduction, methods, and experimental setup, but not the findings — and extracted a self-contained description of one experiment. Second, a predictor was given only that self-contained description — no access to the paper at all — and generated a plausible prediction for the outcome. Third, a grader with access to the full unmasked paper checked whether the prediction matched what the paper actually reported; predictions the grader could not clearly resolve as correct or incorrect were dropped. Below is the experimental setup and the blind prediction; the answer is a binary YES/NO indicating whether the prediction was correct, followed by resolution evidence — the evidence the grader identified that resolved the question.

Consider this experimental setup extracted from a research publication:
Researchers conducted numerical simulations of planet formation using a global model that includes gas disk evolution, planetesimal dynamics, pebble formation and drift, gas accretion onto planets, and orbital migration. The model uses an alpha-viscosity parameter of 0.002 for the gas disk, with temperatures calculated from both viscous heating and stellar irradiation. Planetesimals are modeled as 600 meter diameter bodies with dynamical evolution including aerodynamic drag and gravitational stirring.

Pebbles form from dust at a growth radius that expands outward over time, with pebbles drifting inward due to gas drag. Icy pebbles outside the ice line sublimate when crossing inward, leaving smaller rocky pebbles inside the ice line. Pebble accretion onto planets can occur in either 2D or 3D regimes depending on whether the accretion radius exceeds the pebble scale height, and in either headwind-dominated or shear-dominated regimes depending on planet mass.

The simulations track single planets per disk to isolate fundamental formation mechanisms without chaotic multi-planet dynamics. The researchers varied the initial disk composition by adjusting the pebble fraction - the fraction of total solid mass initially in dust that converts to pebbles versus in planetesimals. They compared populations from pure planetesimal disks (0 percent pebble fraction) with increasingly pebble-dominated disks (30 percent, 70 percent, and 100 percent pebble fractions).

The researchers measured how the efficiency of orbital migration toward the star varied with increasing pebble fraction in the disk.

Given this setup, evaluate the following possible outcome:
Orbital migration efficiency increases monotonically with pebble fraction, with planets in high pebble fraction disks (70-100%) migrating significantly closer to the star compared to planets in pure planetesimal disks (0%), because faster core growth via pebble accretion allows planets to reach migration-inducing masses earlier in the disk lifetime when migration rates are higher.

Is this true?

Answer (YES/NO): YES